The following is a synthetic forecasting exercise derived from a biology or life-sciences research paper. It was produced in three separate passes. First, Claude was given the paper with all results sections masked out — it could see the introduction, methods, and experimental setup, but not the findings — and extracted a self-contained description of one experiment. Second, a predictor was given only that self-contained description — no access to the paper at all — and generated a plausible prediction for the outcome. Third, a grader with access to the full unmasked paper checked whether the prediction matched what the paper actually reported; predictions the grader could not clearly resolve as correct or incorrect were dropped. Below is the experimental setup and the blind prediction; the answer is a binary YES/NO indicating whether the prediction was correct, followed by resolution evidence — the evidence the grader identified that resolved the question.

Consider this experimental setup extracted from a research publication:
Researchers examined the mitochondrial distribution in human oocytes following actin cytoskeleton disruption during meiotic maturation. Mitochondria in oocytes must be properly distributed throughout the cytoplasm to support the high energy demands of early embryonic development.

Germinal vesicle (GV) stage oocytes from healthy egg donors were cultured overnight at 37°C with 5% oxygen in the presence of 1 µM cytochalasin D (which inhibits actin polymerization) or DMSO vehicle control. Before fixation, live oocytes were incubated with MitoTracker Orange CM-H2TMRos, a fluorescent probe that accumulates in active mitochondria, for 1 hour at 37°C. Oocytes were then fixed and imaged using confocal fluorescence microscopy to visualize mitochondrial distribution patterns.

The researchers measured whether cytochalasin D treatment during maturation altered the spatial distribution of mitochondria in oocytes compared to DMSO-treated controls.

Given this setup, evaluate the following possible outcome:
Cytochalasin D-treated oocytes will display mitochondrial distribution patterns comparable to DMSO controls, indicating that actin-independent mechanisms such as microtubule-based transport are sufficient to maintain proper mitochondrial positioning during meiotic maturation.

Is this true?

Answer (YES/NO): NO